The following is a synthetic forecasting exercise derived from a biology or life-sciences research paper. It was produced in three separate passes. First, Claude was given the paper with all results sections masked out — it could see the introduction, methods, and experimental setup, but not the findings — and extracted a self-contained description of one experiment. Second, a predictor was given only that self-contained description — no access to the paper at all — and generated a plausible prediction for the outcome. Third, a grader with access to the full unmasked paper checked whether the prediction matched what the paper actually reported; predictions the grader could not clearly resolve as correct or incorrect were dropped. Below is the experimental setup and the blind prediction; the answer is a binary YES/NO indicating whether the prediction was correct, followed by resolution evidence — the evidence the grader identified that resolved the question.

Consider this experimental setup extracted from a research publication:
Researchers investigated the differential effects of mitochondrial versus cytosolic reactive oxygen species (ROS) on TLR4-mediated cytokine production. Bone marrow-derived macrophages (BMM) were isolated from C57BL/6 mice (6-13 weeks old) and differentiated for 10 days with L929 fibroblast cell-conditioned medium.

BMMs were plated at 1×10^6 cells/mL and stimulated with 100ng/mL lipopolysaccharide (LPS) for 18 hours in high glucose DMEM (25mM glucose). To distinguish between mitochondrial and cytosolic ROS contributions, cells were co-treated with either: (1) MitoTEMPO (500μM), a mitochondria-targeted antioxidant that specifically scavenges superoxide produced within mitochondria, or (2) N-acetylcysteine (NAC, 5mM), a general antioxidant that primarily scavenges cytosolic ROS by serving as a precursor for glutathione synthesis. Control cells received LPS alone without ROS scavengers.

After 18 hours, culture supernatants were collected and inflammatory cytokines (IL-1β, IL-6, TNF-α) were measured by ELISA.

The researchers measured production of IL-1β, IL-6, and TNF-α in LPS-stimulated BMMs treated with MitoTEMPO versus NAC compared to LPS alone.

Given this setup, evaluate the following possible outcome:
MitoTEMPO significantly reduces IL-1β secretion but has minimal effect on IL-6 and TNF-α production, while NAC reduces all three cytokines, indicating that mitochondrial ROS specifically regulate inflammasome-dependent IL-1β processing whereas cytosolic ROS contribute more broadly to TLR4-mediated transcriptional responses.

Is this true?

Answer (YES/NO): NO